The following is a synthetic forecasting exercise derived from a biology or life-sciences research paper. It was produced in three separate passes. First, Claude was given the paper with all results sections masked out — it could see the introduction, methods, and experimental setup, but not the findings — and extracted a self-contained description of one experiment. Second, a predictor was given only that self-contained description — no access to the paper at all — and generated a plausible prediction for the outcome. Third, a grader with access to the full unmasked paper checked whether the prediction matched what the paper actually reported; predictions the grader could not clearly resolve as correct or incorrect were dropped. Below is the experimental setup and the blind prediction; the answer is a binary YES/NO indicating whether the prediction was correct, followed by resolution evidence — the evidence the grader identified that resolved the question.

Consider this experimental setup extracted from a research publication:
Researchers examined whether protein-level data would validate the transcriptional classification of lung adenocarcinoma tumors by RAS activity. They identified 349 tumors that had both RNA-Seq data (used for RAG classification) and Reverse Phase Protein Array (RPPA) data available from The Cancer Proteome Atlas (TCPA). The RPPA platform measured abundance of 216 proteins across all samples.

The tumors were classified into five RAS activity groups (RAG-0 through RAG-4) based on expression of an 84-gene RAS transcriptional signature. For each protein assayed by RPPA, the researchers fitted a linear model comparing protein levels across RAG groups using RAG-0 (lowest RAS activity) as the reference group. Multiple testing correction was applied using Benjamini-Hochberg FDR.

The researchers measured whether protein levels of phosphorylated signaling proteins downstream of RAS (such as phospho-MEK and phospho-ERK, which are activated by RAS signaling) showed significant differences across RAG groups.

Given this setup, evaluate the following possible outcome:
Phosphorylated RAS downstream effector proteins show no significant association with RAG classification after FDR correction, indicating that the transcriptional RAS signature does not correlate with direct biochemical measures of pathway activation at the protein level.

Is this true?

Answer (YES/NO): NO